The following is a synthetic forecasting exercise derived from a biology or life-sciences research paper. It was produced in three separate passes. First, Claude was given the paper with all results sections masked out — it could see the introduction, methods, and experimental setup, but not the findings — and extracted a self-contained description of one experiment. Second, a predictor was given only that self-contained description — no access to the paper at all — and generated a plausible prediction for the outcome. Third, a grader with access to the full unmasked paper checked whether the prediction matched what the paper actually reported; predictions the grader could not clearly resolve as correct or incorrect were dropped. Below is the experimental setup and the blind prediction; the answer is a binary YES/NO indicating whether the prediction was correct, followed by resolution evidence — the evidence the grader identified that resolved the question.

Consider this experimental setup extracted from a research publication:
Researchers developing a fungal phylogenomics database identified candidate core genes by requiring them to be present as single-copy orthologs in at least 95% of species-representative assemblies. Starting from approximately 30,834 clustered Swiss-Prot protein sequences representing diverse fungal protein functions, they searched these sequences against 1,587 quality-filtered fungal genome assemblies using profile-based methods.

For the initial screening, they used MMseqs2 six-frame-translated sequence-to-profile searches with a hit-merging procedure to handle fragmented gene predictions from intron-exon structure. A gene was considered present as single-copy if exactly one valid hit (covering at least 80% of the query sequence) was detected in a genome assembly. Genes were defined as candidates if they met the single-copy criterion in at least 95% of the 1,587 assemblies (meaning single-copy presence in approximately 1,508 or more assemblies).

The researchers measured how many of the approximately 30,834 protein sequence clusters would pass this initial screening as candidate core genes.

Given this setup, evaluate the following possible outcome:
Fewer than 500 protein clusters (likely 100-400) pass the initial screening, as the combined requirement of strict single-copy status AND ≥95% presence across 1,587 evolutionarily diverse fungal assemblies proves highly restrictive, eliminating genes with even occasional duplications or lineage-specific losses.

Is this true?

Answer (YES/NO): NO